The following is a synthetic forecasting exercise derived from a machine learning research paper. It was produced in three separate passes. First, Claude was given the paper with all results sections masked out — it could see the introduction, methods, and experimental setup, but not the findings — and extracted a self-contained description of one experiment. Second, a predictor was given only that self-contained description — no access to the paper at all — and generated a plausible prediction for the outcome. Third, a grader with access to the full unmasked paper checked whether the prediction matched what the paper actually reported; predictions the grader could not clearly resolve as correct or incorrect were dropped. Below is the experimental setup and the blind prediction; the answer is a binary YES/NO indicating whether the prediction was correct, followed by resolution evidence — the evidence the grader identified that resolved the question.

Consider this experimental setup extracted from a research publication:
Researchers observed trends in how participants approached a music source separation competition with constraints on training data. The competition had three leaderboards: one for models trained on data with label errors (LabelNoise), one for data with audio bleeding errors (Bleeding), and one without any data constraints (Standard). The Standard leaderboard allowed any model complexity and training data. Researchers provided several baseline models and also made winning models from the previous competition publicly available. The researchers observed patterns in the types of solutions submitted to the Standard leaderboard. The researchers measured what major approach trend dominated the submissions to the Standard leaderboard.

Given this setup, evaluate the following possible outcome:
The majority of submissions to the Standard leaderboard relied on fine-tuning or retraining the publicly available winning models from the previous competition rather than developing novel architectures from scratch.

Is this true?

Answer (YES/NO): NO